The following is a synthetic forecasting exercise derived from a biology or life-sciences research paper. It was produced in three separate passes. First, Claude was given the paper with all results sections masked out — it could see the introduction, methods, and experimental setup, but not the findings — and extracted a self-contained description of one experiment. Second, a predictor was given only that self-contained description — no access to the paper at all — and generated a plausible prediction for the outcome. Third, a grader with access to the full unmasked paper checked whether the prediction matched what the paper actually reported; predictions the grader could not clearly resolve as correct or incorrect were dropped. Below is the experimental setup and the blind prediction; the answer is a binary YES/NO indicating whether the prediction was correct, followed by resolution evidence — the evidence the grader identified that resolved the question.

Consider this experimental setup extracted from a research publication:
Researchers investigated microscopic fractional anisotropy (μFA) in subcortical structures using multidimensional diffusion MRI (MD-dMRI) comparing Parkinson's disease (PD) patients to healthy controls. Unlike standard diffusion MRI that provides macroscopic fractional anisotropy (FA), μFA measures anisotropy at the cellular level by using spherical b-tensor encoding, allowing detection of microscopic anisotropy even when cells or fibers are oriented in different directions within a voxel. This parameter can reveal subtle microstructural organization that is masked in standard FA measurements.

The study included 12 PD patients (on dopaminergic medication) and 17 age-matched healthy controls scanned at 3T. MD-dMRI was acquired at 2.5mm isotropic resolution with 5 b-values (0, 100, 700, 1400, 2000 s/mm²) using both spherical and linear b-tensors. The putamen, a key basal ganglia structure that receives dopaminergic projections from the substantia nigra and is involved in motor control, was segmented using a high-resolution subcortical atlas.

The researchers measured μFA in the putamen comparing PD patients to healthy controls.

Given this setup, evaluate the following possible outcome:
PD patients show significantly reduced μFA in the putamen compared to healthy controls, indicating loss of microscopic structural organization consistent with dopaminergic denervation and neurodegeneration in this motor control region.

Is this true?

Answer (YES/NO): NO